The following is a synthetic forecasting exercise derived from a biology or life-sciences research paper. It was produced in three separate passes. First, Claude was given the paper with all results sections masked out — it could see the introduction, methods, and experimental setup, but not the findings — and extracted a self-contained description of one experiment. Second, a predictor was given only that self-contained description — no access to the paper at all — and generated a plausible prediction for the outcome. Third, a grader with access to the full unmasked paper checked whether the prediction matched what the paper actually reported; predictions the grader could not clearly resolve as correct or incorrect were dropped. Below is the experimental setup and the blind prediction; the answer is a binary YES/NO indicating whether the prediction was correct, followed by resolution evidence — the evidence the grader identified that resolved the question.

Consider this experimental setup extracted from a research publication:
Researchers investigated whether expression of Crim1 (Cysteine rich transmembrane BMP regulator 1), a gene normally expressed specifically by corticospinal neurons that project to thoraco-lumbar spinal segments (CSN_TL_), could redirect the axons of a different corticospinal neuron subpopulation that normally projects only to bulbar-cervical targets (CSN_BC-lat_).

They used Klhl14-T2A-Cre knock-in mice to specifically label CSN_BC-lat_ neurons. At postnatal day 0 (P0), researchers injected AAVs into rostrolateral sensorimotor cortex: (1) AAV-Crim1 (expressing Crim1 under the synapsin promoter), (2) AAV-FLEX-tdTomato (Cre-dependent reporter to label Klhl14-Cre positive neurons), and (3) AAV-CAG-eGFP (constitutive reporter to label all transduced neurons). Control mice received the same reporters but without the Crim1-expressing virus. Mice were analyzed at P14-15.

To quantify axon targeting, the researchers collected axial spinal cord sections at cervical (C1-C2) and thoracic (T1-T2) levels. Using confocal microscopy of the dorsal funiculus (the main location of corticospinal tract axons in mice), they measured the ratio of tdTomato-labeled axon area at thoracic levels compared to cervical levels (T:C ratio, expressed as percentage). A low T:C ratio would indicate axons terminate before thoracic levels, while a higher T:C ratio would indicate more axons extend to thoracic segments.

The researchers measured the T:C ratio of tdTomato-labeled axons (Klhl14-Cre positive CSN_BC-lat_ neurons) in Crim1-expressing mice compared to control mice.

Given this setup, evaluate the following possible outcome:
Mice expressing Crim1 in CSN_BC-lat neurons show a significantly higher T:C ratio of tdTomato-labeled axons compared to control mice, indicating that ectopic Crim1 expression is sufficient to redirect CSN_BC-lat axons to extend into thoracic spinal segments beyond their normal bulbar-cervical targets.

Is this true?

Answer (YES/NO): YES